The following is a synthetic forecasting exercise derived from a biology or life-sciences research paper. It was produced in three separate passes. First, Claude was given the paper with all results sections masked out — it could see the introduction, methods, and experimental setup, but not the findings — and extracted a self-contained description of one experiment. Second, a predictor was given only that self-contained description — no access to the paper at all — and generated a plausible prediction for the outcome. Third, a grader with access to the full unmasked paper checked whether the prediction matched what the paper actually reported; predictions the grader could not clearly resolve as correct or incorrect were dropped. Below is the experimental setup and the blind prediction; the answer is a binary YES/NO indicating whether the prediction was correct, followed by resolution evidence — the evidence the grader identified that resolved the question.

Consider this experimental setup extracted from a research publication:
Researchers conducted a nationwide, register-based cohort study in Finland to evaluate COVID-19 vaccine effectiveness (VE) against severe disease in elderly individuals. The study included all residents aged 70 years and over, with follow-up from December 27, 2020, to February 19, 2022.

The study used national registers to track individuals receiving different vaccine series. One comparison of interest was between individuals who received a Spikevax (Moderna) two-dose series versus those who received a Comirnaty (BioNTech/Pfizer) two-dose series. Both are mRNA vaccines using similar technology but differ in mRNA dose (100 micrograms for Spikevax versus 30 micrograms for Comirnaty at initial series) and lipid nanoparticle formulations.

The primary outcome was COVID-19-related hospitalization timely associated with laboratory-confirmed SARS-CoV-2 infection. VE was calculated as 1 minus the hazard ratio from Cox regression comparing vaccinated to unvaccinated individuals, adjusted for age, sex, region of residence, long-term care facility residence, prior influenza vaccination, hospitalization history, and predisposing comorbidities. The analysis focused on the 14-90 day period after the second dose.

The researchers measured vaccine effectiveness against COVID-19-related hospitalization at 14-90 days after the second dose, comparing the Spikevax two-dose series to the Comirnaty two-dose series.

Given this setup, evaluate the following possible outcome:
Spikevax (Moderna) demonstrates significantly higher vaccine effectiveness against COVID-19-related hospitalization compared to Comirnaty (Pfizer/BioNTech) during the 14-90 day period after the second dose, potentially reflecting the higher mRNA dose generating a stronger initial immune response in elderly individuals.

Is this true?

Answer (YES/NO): NO